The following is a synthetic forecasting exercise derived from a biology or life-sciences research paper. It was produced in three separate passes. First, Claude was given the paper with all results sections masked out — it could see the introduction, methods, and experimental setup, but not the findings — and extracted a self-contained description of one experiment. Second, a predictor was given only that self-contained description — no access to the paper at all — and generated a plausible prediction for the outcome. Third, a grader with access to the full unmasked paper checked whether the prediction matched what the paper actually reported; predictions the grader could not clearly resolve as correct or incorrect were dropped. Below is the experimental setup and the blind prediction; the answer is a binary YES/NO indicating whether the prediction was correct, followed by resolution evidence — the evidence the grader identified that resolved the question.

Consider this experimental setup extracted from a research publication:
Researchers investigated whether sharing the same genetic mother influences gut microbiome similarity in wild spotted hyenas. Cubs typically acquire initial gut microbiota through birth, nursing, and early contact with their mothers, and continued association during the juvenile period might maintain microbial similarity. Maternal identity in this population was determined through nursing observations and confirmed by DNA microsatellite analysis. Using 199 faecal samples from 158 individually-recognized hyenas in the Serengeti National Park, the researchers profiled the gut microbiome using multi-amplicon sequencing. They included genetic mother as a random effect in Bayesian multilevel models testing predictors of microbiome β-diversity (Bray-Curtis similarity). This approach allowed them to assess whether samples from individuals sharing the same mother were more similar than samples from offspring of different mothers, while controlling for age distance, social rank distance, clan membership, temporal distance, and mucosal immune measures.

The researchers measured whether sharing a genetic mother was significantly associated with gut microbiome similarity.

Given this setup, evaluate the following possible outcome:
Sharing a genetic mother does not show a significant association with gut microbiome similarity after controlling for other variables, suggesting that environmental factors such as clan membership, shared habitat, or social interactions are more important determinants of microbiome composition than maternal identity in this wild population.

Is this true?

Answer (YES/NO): NO